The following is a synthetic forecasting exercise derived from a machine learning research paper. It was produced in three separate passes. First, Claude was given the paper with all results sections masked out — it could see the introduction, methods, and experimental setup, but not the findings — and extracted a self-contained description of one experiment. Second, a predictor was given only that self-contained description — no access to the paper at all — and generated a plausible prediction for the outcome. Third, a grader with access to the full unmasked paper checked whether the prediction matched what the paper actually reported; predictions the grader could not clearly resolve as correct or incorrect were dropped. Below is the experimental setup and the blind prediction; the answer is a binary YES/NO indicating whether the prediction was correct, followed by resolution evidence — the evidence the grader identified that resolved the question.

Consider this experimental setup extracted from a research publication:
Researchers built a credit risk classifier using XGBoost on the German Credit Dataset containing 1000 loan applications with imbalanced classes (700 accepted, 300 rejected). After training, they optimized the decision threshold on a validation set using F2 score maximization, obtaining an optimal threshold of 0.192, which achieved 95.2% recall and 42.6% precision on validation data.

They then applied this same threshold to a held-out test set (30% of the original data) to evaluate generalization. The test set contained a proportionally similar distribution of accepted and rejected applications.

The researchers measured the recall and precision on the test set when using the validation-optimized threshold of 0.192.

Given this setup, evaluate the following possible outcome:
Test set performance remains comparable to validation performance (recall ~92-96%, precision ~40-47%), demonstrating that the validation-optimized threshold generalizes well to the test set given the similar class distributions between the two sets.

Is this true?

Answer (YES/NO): NO